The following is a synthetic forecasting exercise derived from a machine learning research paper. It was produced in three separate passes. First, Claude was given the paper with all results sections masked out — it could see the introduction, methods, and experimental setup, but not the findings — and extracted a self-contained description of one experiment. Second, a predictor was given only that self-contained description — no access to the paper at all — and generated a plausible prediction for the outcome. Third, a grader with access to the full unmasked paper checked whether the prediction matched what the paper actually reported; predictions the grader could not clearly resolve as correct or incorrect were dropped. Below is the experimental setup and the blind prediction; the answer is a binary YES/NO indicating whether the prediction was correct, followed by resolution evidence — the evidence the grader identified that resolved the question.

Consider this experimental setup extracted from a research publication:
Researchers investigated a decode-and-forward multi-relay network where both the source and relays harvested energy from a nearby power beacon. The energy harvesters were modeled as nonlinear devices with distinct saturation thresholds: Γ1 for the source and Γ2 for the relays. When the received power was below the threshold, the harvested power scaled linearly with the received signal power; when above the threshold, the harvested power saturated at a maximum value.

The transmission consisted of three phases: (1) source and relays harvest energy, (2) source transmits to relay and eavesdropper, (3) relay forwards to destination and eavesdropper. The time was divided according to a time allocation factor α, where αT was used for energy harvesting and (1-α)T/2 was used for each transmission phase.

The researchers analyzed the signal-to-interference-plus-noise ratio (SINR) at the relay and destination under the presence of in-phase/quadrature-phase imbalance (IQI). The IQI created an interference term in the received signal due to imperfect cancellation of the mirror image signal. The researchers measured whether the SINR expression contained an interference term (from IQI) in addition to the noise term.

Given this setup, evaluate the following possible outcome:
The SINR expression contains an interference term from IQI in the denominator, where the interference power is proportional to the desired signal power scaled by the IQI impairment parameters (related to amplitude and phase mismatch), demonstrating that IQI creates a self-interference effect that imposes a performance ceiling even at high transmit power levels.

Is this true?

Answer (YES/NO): YES